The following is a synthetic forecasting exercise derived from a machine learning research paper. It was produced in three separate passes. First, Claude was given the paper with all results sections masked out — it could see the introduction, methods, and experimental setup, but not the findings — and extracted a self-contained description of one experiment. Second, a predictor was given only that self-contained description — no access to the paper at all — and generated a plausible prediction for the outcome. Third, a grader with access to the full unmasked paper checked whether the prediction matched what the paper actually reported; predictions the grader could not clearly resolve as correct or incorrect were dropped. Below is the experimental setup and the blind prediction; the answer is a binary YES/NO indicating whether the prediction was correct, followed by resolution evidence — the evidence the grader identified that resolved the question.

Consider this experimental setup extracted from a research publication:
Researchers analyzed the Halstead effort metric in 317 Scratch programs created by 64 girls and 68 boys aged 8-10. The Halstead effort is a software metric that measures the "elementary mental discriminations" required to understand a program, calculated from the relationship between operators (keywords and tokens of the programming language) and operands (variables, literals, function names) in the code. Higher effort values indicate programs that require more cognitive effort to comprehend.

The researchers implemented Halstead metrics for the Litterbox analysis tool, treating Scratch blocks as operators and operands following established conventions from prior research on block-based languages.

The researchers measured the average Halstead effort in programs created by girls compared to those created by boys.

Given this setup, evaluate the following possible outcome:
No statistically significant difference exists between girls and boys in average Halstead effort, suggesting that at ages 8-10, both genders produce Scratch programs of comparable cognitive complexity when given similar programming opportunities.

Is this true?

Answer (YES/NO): NO